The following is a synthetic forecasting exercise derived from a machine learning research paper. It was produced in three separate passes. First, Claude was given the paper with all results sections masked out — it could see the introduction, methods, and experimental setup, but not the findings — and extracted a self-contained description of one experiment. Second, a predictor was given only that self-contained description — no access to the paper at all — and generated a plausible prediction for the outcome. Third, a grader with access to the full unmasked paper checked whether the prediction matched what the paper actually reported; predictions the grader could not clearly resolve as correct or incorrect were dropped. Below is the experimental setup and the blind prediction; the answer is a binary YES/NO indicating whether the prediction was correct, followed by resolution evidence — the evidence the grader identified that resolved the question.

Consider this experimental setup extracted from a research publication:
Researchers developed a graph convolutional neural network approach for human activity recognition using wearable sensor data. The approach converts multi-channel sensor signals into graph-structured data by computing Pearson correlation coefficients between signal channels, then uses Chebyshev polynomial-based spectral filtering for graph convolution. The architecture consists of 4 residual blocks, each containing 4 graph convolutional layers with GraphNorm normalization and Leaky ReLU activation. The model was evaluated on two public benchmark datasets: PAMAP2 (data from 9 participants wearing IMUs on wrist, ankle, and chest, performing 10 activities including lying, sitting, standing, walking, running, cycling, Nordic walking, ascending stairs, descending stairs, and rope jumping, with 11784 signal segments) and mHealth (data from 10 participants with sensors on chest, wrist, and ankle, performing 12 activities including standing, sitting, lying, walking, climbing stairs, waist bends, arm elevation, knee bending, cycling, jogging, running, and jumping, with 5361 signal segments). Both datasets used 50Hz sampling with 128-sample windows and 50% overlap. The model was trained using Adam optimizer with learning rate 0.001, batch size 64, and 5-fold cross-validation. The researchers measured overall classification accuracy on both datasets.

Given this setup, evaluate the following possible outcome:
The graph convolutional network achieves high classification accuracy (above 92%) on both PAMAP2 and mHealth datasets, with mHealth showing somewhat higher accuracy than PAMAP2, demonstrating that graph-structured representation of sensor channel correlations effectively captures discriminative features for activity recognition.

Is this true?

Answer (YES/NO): YES